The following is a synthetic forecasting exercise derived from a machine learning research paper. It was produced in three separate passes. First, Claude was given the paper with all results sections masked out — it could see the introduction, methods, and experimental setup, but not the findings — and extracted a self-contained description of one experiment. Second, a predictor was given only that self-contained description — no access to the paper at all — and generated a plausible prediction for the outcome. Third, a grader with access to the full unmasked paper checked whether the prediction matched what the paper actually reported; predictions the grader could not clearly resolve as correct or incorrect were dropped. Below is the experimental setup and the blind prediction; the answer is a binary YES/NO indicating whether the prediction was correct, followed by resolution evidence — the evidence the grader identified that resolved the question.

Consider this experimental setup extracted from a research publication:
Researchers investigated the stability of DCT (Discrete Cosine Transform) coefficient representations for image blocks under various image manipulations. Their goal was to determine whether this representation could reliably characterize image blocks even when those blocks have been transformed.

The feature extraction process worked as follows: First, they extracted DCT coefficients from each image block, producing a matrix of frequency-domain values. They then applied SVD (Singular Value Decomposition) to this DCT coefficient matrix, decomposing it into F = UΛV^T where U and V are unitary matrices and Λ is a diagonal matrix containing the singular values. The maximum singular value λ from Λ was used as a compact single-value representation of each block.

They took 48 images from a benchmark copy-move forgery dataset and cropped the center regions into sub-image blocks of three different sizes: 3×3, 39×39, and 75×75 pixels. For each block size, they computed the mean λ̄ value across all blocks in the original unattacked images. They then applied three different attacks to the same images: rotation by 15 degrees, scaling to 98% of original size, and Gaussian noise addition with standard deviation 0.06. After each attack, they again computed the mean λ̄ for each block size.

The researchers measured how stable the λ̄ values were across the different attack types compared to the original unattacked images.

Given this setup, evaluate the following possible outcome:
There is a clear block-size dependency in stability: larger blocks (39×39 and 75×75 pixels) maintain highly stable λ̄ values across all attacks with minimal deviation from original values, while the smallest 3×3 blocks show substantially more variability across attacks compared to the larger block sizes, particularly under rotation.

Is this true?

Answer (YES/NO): NO